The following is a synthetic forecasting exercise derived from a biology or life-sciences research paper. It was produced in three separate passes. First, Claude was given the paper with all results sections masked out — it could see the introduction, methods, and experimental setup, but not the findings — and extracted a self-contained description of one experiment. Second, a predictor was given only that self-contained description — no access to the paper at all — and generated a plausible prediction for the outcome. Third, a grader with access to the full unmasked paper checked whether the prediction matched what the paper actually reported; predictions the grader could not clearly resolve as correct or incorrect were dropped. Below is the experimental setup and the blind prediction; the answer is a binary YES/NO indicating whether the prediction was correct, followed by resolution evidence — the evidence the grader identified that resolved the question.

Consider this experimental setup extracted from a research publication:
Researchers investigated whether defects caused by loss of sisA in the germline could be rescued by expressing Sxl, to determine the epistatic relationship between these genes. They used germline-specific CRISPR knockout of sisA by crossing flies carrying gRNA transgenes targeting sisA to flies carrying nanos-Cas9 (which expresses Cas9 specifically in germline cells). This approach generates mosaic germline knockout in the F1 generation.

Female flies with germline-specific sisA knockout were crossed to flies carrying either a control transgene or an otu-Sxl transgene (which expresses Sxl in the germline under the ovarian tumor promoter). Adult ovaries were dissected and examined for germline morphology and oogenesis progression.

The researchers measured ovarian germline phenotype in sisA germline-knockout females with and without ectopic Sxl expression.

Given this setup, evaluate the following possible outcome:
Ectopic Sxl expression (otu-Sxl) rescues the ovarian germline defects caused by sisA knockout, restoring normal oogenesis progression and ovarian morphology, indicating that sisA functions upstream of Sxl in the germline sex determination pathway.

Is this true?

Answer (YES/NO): YES